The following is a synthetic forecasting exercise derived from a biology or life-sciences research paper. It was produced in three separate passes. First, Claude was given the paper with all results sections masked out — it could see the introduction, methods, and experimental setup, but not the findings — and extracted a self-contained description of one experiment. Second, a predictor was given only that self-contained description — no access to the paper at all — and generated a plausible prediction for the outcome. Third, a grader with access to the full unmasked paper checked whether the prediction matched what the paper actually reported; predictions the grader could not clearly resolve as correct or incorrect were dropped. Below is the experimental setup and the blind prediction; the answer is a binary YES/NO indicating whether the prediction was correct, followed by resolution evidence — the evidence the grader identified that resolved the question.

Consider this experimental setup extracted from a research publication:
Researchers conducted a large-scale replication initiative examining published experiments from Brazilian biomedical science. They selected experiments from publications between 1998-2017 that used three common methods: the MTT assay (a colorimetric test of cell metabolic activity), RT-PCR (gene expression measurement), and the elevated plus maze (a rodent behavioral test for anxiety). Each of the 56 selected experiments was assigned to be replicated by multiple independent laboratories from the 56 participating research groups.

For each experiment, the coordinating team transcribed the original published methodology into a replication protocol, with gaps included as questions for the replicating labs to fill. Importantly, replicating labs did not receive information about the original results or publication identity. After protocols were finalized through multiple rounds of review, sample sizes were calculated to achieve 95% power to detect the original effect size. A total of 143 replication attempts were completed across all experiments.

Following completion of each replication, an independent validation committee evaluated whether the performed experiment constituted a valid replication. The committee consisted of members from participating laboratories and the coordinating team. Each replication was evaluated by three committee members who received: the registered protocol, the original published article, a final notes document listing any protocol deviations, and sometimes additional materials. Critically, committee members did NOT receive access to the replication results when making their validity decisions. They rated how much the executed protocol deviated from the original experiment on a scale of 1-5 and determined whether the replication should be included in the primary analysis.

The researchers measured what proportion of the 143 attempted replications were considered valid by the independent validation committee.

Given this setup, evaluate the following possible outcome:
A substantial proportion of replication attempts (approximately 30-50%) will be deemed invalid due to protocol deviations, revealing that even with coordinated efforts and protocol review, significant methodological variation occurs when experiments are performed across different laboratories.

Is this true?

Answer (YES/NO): YES